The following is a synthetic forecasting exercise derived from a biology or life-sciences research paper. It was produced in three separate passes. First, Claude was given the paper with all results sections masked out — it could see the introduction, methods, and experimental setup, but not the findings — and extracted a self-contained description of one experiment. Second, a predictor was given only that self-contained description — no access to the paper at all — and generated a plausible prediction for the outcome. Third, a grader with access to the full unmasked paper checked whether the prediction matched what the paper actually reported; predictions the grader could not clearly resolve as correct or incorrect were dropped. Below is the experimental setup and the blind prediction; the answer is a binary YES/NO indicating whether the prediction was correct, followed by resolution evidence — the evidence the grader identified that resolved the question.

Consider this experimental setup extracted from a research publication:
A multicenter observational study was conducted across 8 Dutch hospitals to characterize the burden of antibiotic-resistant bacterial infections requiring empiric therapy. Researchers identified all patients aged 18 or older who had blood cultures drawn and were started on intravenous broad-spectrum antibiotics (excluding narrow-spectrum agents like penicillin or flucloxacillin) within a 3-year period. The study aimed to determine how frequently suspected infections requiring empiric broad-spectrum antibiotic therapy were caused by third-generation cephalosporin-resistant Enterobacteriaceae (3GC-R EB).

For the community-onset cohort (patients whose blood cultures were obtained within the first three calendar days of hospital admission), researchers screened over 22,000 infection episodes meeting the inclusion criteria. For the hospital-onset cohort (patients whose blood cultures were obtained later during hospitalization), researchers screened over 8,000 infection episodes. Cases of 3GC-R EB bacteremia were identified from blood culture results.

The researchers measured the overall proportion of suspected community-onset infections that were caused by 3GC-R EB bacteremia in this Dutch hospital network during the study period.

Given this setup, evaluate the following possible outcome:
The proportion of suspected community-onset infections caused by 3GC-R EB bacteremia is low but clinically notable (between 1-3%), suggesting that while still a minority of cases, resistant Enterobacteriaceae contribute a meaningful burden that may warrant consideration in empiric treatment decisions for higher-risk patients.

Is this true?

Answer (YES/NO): NO